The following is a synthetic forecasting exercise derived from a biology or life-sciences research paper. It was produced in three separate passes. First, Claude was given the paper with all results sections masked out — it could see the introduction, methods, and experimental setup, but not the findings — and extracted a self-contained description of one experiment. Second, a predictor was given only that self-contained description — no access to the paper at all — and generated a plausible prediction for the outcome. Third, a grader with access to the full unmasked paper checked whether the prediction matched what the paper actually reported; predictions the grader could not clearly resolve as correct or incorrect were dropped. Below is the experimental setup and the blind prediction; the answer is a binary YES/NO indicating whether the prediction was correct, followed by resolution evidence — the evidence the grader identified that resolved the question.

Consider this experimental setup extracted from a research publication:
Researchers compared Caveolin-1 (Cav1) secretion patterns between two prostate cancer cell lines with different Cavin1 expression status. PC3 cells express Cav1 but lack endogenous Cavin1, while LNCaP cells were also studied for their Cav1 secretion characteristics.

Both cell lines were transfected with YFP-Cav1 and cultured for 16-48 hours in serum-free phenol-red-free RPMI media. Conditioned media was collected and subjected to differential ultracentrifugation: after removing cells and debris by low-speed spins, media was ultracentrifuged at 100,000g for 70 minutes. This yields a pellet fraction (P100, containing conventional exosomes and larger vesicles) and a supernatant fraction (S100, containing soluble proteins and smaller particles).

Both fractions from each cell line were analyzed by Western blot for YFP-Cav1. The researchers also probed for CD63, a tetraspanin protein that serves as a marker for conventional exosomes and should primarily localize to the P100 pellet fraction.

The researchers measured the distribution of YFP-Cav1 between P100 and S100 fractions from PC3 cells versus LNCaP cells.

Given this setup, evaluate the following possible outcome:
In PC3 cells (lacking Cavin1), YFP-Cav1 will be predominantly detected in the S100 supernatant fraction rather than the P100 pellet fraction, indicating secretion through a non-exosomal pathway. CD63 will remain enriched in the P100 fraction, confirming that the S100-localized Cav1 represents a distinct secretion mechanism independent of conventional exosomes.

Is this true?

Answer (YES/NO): NO